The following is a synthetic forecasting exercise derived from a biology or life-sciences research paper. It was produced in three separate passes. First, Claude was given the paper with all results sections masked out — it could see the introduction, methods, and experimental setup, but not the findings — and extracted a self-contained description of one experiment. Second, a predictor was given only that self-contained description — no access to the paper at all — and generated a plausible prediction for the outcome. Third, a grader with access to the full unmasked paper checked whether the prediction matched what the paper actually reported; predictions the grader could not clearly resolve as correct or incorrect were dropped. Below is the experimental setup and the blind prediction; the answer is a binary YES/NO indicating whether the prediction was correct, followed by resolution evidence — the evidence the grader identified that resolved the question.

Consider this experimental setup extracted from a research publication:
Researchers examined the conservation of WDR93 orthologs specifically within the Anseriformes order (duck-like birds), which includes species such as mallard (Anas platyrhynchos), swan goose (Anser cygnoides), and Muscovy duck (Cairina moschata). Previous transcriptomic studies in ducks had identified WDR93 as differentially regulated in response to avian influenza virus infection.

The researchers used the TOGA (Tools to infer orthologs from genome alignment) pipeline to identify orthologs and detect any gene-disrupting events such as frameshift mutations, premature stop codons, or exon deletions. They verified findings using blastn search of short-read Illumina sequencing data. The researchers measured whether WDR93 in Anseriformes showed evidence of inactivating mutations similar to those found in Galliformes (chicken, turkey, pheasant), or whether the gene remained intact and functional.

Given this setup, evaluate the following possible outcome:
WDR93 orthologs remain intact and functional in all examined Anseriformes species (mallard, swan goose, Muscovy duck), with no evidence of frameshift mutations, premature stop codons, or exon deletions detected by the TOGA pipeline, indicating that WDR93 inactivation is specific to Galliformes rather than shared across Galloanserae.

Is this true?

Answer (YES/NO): NO